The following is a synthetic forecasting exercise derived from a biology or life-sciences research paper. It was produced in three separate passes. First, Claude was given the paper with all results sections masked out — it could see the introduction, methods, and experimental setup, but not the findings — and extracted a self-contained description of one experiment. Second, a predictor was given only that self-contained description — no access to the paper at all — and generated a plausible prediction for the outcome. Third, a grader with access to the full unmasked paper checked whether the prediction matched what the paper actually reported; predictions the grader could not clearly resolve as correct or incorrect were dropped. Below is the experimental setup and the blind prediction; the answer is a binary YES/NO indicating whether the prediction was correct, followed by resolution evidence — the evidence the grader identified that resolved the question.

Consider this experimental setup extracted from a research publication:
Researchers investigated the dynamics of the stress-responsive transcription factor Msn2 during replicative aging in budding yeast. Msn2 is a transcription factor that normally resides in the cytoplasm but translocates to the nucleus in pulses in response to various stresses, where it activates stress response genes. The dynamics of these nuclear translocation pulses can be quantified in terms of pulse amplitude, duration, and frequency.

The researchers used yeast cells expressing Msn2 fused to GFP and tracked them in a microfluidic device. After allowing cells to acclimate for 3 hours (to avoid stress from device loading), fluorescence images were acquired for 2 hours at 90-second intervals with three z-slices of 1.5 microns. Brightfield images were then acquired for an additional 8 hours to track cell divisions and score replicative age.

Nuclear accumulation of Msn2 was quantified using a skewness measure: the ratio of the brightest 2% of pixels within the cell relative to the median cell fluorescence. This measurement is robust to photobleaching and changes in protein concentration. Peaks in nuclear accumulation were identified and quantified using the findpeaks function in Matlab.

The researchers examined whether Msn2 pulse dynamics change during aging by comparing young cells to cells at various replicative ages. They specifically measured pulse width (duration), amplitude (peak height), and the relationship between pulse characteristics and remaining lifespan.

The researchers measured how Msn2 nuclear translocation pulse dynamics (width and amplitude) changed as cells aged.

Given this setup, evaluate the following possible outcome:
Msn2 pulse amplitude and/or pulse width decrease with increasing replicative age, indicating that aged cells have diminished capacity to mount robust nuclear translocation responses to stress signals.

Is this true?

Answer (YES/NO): YES